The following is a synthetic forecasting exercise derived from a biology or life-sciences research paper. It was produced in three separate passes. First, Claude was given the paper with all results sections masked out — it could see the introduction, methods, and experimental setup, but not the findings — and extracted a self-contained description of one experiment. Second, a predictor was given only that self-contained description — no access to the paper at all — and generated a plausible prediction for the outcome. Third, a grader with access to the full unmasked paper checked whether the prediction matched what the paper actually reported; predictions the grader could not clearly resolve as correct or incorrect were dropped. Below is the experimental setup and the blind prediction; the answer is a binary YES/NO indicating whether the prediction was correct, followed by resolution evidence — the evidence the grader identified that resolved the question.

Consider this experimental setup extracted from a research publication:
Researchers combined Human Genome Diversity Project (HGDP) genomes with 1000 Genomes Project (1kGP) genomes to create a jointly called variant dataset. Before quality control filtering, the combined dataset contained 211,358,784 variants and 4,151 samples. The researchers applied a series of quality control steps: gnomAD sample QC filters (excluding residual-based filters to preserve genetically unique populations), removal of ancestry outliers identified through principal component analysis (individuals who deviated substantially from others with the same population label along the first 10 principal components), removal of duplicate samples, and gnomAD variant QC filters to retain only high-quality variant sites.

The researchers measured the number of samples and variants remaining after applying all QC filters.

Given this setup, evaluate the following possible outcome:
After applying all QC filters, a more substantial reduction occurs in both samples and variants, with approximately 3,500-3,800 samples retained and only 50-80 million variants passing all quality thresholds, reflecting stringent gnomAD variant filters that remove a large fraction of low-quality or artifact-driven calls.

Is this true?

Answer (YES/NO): NO